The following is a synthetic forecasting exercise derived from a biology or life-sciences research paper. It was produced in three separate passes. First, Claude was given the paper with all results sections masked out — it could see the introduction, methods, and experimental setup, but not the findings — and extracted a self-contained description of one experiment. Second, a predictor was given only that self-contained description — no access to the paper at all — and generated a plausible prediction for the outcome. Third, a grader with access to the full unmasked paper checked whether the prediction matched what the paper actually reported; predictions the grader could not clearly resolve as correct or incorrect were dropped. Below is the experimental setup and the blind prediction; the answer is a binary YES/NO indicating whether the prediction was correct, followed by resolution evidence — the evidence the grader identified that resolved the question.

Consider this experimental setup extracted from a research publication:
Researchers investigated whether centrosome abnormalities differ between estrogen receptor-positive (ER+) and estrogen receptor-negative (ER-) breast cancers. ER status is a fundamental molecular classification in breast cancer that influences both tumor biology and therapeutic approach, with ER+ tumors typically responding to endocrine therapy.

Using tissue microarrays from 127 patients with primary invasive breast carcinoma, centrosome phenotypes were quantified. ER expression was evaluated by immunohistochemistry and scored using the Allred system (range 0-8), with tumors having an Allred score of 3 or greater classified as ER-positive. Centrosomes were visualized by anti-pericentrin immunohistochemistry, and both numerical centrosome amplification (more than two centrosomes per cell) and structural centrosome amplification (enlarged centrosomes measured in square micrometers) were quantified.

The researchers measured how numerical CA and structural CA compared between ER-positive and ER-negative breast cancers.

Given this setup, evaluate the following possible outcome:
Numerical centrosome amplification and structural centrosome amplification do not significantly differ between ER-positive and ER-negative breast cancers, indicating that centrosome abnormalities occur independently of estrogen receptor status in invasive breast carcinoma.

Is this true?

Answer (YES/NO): NO